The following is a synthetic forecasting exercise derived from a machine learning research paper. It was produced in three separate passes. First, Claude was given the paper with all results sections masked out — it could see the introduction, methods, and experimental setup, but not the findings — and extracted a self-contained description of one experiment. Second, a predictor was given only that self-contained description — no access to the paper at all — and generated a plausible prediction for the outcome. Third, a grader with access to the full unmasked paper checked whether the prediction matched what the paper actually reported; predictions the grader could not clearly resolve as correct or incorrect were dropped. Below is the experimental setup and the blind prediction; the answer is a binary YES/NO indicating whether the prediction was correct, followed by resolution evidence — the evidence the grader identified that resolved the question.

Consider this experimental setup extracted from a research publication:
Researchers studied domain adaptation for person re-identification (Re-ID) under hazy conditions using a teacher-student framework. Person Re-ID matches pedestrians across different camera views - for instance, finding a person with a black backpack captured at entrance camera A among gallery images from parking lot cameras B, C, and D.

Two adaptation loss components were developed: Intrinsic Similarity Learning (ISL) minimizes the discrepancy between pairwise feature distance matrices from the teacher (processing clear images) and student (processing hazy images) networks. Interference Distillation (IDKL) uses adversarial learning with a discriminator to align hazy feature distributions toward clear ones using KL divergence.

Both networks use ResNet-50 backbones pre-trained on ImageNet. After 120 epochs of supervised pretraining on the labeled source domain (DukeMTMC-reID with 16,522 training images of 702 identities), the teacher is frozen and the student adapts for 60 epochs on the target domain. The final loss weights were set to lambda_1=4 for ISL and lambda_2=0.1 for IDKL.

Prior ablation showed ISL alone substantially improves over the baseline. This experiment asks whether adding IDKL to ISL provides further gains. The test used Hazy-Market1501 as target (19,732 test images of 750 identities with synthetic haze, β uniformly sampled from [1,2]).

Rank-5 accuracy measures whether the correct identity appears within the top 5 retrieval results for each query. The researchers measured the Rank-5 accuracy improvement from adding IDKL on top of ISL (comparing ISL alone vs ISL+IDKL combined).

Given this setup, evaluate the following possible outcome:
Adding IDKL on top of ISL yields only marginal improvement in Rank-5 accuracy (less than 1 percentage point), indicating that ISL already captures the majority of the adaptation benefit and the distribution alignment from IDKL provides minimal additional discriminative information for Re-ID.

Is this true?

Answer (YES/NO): YES